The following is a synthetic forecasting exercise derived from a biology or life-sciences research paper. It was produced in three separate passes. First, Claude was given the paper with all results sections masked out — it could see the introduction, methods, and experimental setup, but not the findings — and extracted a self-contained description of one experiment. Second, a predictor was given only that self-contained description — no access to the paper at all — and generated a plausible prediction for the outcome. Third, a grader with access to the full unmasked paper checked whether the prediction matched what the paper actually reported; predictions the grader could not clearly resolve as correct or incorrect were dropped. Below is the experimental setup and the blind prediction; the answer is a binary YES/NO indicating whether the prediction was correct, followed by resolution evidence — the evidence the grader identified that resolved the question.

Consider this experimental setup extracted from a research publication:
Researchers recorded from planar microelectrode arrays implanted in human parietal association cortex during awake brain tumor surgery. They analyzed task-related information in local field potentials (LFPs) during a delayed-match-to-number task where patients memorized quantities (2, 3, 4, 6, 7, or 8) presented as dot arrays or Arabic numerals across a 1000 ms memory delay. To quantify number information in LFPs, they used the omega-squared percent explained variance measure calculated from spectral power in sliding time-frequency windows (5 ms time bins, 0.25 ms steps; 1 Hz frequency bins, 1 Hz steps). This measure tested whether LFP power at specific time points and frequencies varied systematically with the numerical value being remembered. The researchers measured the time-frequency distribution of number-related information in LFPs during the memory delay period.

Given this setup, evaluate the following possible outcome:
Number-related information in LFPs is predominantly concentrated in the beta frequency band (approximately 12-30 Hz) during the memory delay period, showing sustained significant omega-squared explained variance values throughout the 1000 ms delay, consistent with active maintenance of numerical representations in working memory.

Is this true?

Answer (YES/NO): NO